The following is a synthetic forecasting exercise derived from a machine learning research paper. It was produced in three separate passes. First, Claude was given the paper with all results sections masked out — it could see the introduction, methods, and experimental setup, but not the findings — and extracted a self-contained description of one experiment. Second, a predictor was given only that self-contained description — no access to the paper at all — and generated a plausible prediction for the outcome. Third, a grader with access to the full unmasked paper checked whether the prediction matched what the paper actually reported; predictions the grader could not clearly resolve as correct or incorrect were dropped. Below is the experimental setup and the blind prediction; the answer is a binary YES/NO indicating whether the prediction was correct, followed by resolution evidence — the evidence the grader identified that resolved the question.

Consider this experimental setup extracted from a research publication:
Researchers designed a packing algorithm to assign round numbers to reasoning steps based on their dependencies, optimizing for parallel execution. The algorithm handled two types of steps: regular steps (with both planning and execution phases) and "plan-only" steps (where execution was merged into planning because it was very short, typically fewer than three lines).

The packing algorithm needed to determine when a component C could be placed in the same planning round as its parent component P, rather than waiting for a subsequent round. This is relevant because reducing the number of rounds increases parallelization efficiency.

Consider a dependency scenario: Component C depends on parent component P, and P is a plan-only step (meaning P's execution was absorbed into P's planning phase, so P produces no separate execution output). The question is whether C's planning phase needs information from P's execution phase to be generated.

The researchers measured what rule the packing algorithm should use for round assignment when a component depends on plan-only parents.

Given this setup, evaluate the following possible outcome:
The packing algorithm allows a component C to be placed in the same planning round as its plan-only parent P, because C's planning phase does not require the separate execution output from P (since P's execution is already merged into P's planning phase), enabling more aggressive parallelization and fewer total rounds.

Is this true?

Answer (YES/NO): YES